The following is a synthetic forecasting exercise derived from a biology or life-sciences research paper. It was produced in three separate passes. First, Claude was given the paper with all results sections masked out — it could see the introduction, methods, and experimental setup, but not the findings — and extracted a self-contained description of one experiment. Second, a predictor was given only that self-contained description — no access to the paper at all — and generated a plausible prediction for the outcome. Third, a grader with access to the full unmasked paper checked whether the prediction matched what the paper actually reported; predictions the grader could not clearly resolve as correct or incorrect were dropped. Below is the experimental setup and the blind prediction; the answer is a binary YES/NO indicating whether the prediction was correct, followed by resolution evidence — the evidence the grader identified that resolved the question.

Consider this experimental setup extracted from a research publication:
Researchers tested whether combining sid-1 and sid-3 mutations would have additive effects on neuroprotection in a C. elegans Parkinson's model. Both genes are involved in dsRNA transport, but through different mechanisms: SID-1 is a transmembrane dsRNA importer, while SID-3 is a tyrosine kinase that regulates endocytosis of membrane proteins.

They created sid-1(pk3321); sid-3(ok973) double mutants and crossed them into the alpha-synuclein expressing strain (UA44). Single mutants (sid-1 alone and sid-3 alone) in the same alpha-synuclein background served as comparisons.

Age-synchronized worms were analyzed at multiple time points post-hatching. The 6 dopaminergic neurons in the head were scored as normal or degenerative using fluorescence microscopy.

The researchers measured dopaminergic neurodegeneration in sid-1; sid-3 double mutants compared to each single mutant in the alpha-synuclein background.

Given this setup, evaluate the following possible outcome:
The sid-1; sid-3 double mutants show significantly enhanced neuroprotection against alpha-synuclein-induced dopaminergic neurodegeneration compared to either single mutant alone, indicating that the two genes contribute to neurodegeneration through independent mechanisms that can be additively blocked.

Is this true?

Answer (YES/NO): NO